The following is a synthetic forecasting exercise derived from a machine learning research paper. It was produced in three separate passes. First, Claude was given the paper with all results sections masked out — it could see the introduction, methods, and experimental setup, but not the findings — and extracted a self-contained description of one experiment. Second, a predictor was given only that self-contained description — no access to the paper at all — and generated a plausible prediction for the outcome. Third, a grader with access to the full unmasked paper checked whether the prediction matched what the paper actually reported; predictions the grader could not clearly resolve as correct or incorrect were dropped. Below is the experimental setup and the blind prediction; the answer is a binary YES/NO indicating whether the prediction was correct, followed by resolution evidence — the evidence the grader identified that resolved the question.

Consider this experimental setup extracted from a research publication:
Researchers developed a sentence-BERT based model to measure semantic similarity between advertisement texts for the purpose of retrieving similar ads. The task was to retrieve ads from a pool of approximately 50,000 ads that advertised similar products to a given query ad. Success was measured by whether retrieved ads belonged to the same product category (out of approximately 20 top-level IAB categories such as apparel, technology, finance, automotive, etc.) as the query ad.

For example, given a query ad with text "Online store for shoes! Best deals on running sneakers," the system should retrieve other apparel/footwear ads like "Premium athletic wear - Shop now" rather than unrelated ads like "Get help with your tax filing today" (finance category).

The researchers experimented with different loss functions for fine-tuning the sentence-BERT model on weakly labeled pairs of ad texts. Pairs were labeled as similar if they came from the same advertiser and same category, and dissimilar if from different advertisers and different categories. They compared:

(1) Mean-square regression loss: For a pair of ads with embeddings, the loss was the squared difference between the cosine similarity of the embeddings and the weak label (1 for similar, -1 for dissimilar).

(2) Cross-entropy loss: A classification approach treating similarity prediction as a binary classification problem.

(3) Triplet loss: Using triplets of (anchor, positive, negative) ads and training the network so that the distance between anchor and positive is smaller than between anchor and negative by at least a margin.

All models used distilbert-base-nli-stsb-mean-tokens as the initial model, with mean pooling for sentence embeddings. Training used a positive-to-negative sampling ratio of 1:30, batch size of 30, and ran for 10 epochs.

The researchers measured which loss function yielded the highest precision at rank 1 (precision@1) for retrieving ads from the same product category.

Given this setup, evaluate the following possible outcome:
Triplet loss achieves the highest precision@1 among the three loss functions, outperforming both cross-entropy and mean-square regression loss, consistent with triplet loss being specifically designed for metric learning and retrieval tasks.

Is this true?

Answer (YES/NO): NO